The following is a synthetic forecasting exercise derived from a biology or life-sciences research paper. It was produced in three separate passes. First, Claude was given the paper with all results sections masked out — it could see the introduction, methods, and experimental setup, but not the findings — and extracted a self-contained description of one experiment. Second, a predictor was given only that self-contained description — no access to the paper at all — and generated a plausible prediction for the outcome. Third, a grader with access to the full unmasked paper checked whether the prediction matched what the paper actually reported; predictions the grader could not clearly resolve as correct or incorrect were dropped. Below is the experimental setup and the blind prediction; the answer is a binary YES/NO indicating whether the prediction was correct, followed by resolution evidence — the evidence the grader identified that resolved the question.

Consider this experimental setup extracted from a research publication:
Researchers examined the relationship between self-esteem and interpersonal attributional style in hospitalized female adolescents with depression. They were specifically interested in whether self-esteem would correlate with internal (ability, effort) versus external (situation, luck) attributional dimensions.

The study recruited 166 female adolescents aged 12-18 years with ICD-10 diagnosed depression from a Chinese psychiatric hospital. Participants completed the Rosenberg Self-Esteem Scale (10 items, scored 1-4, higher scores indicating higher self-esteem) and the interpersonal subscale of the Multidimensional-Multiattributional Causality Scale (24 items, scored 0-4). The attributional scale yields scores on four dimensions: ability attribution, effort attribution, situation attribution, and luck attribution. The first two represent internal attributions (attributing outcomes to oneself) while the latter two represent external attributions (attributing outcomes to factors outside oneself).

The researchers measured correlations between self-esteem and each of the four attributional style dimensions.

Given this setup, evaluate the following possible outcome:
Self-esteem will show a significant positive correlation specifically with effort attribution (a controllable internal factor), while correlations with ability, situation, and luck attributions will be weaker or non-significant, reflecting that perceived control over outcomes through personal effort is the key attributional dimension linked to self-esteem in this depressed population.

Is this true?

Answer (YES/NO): NO